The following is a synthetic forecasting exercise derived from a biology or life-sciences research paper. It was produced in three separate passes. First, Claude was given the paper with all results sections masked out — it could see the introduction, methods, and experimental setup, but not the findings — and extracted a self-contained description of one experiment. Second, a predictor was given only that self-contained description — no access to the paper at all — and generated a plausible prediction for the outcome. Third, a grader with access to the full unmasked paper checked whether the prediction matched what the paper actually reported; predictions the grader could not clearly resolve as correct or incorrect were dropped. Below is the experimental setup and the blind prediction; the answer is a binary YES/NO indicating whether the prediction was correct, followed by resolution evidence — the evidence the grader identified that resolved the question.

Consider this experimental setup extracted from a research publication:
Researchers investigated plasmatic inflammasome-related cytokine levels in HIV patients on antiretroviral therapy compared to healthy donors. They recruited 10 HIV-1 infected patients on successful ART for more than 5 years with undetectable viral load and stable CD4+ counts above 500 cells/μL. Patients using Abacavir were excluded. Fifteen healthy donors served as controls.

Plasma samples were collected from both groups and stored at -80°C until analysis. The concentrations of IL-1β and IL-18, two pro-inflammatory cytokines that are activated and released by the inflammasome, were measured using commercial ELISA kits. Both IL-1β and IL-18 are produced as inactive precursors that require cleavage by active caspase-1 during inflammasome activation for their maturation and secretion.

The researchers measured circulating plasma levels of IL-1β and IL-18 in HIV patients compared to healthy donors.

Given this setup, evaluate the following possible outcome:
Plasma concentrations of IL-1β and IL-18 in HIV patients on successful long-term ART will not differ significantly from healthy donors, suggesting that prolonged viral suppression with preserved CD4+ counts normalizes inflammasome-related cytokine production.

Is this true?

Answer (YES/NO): NO